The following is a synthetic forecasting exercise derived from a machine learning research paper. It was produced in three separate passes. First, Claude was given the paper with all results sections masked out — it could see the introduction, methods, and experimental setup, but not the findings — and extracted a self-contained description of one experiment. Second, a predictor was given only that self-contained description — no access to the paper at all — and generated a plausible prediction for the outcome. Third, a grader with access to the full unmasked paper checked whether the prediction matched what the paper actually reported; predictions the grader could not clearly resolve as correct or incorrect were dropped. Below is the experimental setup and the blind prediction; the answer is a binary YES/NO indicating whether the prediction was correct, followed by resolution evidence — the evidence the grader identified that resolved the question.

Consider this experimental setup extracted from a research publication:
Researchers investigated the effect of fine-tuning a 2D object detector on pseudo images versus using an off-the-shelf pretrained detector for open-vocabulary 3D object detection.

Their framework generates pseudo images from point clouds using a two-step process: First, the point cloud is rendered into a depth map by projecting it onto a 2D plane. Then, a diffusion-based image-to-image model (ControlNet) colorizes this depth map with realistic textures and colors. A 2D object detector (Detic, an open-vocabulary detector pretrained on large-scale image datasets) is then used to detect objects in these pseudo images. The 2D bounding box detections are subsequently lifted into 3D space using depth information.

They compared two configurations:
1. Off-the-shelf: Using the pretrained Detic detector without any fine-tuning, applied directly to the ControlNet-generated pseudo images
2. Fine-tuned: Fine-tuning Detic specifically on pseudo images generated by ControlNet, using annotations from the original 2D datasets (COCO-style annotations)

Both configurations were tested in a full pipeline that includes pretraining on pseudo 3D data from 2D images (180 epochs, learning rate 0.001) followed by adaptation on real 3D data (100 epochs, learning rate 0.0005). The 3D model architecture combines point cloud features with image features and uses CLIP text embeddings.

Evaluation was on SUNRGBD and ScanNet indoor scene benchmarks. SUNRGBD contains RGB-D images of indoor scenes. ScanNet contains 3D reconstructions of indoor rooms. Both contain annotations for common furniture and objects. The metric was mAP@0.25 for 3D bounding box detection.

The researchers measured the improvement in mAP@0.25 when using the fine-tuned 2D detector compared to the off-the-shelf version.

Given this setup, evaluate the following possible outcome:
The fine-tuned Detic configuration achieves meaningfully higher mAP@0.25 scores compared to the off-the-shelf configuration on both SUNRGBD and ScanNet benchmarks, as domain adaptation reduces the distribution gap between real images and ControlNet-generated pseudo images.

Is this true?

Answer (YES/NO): YES